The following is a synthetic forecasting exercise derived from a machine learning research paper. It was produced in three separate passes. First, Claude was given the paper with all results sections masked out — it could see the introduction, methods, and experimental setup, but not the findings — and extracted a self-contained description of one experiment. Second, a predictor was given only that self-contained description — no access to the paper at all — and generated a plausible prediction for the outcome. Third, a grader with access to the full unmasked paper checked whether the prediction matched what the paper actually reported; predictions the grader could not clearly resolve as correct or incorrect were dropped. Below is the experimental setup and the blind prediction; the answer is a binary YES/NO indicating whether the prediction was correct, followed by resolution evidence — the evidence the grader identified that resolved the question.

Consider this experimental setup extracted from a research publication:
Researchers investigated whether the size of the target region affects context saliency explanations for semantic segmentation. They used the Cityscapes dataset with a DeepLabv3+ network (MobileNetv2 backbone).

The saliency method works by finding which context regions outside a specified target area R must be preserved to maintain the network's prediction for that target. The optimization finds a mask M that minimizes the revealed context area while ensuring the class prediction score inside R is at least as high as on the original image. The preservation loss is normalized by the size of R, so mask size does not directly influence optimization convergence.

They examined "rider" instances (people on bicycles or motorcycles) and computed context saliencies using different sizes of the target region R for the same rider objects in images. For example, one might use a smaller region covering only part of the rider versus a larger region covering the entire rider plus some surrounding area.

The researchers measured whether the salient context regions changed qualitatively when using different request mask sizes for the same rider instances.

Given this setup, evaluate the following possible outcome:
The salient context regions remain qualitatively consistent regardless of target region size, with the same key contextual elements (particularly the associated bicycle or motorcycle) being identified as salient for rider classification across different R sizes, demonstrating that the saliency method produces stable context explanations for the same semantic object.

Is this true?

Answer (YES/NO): YES